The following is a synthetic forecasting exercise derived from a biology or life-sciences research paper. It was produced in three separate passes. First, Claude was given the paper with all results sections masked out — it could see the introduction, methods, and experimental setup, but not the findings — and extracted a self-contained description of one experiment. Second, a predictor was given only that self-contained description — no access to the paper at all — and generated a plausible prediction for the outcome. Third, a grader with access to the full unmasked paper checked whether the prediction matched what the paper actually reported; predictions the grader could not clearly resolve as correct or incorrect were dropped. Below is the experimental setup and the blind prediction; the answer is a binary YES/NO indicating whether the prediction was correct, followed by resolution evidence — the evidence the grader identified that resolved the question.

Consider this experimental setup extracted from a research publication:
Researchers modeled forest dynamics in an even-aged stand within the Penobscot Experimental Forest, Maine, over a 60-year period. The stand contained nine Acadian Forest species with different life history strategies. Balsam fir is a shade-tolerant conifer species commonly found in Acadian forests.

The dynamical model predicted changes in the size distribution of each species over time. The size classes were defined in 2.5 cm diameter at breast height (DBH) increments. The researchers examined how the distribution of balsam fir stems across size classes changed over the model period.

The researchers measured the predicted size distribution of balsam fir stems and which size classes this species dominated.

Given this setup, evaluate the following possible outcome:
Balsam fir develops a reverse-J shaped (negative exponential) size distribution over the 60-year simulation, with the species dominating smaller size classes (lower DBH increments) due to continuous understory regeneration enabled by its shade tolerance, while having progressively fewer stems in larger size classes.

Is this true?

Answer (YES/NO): NO